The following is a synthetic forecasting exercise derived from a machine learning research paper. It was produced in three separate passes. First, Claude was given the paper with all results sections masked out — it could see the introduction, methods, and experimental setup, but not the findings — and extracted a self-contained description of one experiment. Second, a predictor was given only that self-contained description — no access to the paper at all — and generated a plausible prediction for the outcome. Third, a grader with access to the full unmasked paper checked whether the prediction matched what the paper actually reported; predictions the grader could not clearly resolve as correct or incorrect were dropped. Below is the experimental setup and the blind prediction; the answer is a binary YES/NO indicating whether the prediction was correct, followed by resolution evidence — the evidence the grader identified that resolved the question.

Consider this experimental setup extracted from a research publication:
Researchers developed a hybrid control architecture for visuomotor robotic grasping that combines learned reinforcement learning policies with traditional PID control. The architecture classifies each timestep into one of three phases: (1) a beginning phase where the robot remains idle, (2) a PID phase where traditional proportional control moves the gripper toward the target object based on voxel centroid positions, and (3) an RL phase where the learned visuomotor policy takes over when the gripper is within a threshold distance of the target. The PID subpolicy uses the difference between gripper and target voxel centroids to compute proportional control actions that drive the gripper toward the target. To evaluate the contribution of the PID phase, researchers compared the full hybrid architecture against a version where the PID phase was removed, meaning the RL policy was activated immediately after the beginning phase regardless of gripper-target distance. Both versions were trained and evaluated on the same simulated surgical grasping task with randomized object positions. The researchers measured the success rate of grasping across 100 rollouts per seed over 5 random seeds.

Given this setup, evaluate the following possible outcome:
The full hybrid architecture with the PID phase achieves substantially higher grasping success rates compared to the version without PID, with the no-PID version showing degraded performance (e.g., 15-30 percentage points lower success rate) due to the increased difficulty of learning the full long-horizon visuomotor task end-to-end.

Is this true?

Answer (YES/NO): NO